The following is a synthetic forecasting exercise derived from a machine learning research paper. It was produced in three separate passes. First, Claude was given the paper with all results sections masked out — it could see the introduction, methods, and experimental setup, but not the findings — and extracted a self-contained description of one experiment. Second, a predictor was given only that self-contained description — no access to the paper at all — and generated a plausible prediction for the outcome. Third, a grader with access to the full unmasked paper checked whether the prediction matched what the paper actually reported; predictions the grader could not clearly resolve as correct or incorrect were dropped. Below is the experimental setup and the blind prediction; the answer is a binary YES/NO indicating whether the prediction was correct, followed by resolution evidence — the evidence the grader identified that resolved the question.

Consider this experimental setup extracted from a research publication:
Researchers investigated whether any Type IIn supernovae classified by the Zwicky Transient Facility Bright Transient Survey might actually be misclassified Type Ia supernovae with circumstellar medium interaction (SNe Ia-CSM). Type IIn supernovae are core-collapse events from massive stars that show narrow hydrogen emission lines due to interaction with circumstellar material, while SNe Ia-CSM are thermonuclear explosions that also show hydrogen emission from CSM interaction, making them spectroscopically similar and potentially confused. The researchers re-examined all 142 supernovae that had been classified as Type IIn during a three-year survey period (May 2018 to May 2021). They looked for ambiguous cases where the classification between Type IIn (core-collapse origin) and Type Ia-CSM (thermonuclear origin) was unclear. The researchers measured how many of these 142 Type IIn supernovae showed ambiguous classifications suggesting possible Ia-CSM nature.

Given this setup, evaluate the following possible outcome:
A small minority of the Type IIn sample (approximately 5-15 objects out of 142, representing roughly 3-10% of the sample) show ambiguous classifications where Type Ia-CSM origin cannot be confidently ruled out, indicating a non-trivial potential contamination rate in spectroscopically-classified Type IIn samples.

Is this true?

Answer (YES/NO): YES